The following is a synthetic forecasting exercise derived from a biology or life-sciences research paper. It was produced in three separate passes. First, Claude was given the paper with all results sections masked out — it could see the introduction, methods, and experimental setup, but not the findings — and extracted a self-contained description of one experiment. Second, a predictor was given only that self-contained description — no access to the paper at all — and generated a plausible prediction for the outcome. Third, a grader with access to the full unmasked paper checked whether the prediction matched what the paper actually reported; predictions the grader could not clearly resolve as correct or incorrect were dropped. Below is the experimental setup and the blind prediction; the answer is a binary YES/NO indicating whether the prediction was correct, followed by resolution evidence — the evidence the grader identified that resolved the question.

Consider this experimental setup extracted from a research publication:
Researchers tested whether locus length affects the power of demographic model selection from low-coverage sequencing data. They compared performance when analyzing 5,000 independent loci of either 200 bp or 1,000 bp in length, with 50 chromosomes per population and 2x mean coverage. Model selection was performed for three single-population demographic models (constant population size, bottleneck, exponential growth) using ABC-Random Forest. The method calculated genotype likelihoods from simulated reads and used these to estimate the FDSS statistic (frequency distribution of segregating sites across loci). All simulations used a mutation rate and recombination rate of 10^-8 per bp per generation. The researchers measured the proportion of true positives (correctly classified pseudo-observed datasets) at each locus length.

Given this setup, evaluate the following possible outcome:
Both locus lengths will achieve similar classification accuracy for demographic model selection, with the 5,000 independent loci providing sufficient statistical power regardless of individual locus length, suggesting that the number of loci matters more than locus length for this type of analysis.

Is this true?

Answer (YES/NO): NO